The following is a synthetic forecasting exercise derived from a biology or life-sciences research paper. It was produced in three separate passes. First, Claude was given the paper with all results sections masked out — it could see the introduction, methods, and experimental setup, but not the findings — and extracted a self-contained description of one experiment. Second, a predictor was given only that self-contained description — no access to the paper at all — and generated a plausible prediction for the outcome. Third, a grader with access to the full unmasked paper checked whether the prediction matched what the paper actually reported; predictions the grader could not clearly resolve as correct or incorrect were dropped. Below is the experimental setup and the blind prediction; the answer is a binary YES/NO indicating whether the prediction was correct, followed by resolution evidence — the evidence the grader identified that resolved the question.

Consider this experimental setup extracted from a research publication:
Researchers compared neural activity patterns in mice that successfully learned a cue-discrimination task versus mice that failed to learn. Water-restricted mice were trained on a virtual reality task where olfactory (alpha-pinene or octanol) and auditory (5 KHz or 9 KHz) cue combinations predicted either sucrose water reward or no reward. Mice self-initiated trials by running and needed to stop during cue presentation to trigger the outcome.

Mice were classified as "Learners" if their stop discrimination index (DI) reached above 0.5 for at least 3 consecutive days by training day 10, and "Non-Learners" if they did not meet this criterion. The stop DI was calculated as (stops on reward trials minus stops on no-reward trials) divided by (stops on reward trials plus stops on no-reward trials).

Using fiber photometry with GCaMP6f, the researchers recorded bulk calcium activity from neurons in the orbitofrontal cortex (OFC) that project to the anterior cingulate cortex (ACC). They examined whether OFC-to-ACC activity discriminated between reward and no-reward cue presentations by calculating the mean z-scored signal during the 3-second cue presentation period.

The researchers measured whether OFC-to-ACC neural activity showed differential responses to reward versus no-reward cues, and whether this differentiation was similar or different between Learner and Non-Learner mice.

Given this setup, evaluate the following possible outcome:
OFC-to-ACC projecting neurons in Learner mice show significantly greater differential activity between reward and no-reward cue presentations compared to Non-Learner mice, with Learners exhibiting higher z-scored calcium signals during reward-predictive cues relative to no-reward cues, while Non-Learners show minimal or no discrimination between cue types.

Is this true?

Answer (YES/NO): NO